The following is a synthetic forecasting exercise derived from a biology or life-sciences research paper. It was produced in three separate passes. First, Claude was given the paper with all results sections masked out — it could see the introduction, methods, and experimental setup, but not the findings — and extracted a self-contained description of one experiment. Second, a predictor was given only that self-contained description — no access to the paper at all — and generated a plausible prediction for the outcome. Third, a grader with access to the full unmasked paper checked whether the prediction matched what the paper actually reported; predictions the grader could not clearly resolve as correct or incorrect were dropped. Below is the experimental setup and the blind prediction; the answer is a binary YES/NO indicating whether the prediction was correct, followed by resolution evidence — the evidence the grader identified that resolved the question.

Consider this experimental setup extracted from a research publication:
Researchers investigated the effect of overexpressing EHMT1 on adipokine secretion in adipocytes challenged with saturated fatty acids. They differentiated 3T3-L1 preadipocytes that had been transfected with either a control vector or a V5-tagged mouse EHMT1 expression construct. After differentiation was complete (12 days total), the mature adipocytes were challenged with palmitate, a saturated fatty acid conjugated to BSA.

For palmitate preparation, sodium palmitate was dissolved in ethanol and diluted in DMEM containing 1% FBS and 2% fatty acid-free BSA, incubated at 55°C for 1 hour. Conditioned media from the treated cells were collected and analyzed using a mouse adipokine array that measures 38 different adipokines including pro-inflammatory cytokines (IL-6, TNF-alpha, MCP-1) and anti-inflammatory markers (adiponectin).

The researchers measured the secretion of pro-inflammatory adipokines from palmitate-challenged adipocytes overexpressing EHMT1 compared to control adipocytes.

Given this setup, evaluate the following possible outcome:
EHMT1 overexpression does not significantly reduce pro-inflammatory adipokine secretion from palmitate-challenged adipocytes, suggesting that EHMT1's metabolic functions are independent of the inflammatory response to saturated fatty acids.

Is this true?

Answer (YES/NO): NO